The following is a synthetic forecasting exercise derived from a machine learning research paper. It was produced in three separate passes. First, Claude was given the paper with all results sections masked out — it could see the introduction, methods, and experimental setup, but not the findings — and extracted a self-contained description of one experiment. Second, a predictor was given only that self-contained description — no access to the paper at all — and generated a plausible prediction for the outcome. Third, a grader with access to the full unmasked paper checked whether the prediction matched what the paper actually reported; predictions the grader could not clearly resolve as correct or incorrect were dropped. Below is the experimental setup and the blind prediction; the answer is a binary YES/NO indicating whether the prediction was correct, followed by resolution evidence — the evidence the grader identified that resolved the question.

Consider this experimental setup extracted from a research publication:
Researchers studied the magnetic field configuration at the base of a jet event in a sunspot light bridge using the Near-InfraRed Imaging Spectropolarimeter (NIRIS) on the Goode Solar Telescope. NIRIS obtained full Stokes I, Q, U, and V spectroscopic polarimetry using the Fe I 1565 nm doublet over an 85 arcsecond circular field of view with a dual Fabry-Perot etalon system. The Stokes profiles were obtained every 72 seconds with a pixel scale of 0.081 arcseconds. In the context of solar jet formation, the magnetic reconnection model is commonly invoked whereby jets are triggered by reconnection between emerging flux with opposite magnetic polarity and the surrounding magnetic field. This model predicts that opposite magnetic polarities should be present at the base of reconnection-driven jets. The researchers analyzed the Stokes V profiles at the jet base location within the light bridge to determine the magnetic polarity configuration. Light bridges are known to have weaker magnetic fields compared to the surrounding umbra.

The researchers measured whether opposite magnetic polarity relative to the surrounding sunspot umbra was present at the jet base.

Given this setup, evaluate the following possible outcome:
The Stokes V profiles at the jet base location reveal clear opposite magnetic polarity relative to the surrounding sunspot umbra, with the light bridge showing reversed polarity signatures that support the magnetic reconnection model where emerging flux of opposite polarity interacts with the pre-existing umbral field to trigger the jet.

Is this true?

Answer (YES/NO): NO